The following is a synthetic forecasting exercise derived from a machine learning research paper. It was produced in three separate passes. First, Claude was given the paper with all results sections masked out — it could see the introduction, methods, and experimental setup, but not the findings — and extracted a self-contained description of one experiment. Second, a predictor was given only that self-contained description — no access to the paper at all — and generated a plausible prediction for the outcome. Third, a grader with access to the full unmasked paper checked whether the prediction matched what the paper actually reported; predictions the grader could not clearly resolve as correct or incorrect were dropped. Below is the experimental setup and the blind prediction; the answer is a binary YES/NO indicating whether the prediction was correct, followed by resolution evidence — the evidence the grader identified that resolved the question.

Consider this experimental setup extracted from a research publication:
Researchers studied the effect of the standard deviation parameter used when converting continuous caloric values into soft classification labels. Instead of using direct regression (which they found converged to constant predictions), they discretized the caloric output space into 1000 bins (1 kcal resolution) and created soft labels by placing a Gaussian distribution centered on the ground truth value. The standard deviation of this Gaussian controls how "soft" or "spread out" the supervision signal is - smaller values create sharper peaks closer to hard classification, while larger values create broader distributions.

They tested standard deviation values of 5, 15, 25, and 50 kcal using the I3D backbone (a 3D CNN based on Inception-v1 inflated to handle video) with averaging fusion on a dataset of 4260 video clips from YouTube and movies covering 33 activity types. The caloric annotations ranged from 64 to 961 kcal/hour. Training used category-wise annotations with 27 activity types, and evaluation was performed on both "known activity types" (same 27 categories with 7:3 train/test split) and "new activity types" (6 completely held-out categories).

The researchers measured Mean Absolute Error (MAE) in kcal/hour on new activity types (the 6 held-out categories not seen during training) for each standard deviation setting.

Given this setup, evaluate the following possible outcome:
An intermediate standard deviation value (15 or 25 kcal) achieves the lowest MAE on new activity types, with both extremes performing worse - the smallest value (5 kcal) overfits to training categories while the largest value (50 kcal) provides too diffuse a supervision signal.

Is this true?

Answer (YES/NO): NO